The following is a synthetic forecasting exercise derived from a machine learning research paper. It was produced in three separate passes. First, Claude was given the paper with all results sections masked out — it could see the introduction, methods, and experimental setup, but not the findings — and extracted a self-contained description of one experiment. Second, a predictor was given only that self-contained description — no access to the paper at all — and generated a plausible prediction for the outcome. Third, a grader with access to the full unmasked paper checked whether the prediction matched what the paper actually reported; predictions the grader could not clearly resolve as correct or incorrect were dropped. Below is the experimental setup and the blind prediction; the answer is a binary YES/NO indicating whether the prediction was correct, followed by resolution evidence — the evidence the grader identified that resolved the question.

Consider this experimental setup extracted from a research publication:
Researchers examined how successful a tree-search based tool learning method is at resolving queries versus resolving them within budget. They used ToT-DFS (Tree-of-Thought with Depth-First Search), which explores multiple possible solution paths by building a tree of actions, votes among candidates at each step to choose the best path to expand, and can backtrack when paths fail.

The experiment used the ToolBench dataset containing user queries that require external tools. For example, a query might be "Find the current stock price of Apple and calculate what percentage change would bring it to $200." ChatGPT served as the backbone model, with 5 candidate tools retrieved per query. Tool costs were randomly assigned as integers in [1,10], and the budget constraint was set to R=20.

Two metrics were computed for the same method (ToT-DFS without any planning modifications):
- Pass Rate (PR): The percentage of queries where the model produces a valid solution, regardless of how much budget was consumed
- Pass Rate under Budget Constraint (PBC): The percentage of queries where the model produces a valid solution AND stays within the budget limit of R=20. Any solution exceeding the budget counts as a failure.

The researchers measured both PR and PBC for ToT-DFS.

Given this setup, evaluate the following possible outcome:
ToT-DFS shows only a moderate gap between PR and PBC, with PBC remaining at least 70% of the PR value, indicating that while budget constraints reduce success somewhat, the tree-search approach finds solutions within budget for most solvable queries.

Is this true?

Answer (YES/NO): NO